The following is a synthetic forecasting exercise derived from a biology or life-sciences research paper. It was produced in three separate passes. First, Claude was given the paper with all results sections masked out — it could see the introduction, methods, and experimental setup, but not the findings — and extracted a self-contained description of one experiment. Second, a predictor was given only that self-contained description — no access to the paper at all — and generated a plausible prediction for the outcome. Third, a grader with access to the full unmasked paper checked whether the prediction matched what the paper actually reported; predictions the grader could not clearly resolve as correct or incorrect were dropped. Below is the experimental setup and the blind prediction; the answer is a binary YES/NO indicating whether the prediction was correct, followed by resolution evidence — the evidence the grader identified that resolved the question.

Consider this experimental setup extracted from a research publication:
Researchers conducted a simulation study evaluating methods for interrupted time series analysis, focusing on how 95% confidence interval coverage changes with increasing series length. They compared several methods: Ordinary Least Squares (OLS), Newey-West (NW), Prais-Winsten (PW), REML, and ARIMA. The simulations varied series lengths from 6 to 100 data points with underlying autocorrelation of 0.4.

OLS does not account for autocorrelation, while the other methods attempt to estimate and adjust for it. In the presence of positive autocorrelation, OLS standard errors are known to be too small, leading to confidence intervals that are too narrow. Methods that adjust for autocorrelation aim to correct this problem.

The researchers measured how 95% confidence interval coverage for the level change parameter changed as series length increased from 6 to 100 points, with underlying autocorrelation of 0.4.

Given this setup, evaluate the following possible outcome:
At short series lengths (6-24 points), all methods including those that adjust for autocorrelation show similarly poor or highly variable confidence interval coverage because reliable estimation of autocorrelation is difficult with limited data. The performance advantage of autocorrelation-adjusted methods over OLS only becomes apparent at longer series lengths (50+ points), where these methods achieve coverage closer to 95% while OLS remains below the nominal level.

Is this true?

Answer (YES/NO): NO